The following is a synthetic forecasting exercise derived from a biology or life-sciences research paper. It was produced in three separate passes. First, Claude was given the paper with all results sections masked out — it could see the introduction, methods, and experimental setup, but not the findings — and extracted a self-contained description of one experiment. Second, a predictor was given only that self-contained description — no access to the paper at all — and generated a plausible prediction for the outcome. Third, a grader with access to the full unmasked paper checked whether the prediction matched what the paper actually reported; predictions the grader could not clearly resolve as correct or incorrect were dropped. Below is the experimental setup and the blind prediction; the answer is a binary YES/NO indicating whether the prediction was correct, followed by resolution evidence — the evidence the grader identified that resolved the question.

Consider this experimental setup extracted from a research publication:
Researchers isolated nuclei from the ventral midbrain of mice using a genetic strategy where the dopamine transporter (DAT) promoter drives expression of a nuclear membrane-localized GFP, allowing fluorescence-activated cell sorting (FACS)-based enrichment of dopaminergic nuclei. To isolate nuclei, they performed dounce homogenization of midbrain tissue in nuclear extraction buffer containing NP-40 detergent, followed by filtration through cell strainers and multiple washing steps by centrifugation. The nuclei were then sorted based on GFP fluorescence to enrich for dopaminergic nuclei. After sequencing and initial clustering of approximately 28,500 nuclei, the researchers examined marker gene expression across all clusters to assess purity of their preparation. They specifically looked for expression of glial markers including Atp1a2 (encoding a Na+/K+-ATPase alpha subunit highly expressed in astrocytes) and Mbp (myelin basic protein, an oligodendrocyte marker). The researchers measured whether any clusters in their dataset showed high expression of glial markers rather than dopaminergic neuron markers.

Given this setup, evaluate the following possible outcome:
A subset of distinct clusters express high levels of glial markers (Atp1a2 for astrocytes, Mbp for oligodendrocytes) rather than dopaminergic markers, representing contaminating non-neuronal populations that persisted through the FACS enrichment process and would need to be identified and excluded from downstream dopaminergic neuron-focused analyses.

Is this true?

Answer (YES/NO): NO